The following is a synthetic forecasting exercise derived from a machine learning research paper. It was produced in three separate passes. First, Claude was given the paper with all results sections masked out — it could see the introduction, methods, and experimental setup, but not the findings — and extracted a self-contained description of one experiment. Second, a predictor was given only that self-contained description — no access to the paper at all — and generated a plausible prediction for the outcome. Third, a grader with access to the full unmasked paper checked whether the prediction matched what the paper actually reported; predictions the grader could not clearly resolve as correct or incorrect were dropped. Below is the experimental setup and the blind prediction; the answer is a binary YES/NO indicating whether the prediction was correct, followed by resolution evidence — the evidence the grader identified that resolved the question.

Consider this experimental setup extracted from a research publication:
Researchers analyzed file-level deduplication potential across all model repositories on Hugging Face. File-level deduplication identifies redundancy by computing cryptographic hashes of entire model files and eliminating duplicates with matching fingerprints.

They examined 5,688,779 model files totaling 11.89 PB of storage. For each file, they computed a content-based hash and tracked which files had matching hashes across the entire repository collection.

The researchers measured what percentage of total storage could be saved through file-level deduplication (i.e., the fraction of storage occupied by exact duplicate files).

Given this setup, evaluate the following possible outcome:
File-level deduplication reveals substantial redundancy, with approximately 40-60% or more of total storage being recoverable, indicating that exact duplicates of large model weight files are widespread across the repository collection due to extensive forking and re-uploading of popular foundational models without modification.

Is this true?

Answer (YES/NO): NO